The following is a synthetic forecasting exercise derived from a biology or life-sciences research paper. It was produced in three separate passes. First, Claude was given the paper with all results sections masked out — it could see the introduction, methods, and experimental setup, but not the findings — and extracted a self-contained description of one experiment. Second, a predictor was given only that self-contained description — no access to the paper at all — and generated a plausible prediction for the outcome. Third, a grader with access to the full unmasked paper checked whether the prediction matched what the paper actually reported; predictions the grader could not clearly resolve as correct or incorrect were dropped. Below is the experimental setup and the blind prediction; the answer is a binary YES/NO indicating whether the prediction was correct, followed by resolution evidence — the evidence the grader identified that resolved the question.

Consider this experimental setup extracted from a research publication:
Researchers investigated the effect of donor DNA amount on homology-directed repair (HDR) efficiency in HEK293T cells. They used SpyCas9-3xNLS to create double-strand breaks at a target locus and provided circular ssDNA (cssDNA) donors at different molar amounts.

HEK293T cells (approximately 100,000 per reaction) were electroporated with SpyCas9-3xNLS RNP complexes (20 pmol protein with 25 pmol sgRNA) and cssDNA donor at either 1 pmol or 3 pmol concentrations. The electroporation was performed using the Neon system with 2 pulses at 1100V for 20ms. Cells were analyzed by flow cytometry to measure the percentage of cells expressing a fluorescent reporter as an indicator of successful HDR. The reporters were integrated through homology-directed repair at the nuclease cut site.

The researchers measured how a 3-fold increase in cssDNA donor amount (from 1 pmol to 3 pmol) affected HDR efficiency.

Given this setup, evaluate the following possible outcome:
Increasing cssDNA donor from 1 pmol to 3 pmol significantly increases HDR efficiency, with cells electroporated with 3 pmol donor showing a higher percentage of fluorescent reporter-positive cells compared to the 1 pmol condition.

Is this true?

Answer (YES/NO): YES